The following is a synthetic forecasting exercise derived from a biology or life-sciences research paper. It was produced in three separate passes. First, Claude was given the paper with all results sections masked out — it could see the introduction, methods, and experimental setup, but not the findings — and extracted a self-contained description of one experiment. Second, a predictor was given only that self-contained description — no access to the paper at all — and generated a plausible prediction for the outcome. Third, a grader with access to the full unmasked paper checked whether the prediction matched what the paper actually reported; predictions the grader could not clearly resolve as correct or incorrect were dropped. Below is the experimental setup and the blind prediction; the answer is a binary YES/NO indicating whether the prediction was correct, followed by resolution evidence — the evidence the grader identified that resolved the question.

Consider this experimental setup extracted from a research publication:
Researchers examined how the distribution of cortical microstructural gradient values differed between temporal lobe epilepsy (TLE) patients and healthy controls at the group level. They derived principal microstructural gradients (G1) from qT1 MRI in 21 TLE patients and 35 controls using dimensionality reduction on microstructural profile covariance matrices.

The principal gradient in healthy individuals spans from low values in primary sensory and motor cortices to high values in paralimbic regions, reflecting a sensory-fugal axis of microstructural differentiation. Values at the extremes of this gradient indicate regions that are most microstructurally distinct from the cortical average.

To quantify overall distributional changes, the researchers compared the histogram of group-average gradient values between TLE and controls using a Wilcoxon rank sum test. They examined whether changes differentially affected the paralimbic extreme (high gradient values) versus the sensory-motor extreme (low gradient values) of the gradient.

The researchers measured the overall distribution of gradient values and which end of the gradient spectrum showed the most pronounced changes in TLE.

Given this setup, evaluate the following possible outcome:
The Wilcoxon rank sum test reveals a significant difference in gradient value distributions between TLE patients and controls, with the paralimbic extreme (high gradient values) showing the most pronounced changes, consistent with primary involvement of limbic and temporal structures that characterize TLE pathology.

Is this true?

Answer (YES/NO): YES